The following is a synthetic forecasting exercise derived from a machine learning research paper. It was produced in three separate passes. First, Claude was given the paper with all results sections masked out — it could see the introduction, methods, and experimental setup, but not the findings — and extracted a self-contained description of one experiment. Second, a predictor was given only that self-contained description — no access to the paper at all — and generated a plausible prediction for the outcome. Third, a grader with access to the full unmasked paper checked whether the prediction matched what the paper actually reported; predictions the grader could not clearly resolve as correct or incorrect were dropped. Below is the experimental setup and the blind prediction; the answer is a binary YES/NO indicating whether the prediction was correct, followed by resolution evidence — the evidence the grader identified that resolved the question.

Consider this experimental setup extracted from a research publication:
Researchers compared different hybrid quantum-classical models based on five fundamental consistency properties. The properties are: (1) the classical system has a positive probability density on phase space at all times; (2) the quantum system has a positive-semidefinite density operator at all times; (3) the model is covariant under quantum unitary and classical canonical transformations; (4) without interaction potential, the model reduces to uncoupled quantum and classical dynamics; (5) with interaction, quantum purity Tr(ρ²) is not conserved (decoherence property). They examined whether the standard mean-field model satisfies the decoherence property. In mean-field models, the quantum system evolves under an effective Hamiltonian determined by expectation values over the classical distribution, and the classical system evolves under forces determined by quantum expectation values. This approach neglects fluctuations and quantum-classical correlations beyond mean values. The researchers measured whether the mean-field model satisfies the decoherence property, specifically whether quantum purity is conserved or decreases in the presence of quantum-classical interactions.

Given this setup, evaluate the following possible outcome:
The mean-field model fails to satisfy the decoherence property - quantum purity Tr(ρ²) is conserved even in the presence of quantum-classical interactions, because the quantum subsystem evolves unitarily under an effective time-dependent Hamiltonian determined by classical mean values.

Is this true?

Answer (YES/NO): YES